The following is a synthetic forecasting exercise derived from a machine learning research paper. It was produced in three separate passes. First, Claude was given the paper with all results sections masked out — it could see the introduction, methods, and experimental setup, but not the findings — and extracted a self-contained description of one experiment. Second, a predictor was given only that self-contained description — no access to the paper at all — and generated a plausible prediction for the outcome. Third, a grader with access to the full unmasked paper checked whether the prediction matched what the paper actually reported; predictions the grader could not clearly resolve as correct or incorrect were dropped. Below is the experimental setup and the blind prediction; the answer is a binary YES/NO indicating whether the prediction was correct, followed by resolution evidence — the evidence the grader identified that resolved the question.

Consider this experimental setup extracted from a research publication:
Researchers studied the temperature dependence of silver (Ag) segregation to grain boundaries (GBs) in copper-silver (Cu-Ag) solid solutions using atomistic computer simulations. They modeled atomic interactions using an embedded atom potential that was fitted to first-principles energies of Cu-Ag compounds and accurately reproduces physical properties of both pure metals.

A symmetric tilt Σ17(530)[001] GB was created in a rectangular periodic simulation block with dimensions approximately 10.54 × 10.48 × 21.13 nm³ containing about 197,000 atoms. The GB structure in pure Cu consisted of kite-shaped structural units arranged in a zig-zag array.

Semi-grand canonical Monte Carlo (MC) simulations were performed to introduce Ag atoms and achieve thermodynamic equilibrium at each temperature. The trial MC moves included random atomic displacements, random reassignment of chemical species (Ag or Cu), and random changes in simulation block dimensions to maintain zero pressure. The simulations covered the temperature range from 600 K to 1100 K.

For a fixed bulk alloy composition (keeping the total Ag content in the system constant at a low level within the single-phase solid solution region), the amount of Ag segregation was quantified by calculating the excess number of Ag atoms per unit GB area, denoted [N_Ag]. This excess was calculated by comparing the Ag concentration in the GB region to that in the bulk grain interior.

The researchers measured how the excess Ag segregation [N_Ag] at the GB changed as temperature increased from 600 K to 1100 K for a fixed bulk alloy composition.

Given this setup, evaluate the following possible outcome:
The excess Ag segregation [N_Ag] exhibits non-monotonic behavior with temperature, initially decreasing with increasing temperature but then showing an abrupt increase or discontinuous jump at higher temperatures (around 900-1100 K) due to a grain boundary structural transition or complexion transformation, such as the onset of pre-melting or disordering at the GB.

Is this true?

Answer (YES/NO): NO